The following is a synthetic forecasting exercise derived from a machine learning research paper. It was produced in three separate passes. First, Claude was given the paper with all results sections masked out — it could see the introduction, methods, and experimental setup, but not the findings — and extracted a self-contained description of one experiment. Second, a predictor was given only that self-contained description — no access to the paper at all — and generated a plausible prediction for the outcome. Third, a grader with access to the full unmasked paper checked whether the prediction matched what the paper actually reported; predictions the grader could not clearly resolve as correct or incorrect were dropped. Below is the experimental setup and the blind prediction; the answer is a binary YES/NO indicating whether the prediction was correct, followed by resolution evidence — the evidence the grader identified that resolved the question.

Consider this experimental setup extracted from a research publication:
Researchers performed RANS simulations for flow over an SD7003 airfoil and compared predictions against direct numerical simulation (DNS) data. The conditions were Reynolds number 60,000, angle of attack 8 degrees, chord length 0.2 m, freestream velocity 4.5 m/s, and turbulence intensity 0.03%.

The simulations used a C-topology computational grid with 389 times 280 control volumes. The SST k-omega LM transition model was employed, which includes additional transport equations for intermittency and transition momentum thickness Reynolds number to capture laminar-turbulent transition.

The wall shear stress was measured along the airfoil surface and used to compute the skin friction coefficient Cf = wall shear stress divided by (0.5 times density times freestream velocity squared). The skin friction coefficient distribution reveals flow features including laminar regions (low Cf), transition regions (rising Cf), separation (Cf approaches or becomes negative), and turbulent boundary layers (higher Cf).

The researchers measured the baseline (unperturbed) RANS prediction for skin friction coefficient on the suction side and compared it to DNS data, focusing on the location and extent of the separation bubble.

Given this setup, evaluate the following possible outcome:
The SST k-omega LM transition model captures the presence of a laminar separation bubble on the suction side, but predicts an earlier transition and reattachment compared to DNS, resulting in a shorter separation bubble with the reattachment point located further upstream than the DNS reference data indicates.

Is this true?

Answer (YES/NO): NO